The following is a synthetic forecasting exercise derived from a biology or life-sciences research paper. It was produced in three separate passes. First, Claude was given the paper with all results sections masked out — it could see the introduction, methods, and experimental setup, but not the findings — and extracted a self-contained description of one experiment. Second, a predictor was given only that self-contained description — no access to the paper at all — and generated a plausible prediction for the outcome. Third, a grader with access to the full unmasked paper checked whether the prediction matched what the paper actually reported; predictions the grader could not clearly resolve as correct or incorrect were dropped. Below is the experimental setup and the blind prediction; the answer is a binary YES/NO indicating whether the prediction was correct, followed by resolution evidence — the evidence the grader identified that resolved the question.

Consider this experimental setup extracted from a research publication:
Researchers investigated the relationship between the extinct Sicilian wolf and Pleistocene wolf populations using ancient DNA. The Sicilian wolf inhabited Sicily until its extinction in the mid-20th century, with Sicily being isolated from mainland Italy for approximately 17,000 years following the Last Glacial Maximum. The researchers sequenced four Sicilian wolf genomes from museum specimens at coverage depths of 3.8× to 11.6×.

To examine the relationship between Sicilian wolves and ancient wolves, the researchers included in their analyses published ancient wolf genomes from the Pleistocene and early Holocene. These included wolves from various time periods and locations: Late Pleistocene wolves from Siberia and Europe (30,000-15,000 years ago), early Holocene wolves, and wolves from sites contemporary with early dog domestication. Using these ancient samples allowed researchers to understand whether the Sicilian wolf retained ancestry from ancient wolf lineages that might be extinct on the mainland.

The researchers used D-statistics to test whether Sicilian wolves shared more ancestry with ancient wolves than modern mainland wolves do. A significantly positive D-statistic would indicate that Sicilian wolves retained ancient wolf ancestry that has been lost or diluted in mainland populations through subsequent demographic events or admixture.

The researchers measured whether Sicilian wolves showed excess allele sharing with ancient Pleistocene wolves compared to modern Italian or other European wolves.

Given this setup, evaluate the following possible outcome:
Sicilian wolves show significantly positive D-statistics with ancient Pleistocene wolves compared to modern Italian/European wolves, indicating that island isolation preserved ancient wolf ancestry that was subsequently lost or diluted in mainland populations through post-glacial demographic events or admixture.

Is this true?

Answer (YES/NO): NO